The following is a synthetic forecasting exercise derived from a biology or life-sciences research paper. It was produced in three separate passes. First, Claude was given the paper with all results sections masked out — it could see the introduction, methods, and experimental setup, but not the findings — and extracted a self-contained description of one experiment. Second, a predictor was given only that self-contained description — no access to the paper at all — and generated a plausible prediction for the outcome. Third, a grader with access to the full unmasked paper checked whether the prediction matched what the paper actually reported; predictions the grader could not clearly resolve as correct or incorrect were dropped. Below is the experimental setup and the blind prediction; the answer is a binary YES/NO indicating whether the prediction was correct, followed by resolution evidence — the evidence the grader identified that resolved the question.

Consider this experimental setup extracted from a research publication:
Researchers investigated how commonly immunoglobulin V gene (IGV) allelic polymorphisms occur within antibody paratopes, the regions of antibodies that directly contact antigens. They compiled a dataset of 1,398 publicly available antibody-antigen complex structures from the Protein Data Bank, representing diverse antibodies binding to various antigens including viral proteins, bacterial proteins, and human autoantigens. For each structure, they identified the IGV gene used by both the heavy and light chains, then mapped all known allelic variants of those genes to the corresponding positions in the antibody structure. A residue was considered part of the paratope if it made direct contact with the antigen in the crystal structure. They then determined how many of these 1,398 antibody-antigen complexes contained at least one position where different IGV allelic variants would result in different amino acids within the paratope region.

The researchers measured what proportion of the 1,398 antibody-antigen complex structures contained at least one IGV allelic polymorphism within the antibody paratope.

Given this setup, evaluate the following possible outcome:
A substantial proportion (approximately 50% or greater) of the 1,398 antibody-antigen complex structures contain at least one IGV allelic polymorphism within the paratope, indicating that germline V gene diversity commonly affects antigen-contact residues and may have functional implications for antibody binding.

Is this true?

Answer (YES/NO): NO